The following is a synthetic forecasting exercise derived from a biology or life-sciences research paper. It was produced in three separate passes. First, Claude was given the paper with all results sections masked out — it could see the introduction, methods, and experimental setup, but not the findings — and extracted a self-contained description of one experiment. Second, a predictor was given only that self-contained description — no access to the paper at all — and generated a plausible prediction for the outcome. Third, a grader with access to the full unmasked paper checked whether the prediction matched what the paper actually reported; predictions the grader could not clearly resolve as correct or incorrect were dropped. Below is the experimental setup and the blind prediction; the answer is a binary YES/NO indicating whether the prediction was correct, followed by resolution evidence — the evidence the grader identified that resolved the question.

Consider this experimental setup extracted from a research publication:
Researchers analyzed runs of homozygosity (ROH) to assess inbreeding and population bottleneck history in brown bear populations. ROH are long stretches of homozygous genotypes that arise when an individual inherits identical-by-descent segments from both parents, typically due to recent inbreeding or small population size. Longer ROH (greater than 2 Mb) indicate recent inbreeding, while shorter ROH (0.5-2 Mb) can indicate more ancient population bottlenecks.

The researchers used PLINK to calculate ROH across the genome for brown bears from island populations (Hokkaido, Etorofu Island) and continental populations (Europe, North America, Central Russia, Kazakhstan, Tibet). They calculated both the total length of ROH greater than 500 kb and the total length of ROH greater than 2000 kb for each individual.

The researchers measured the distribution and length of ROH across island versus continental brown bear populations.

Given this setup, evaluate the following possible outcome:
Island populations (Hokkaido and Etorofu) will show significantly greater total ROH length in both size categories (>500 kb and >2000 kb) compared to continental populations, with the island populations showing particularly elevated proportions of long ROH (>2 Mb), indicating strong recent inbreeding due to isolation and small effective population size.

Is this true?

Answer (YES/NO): NO